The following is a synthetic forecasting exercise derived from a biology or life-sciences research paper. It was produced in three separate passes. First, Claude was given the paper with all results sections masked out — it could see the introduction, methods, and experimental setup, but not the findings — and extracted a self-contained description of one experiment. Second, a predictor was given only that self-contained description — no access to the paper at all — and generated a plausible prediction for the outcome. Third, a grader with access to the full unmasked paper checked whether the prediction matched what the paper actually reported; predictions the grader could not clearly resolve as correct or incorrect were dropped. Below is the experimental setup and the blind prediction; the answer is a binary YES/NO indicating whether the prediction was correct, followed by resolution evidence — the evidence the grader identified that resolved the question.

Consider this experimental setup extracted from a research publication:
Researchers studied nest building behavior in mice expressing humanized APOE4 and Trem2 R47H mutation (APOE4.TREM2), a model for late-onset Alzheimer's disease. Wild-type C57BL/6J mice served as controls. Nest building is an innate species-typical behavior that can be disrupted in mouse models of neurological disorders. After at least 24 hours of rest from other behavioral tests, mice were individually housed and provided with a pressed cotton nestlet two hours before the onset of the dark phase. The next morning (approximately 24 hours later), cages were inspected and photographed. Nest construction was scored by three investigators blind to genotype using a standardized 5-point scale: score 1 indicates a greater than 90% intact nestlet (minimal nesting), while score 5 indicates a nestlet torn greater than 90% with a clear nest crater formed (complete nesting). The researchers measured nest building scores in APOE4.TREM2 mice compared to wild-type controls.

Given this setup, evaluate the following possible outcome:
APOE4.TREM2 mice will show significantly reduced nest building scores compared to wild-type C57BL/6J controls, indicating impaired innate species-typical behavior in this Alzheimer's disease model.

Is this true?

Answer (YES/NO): NO